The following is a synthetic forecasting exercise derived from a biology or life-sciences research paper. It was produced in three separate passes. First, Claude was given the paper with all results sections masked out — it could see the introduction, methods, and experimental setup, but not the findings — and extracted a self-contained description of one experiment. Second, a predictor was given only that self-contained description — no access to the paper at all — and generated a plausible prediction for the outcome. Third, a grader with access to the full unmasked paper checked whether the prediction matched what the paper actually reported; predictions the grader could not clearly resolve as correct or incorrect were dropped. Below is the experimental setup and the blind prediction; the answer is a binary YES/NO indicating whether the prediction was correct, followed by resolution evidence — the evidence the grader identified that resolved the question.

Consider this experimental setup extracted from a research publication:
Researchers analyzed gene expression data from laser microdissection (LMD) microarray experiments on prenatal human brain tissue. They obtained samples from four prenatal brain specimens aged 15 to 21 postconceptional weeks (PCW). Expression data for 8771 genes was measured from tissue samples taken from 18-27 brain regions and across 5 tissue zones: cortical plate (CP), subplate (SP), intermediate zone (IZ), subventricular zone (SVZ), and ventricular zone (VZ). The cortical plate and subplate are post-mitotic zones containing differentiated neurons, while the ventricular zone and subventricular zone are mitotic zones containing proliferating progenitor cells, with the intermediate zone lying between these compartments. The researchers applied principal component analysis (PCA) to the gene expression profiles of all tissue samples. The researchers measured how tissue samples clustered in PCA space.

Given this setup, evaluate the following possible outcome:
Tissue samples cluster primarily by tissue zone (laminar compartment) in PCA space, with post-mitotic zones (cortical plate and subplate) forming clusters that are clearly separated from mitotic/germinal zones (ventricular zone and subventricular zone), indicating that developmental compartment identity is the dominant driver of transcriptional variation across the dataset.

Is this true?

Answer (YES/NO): YES